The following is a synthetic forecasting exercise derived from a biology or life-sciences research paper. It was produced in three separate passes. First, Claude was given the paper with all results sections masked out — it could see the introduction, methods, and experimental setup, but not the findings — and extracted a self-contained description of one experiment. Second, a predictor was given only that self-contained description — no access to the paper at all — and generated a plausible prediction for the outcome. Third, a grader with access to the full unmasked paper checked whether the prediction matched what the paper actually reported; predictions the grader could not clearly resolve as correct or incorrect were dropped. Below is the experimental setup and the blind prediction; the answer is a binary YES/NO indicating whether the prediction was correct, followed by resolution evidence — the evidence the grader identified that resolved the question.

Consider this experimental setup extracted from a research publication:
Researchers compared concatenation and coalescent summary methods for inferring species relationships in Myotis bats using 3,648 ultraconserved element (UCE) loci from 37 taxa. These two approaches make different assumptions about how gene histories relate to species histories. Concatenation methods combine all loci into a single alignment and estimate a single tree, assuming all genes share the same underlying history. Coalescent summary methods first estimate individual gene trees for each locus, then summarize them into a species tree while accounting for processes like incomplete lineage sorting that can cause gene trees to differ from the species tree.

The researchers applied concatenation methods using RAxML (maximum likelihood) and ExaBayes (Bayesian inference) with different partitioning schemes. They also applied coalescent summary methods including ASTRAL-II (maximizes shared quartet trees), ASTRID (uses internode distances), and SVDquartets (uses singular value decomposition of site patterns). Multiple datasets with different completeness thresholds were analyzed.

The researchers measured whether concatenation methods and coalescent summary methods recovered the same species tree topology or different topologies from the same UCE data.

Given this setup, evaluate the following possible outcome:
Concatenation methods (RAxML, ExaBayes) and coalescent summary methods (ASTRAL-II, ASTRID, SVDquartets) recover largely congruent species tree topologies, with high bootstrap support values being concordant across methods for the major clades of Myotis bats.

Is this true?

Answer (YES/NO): NO